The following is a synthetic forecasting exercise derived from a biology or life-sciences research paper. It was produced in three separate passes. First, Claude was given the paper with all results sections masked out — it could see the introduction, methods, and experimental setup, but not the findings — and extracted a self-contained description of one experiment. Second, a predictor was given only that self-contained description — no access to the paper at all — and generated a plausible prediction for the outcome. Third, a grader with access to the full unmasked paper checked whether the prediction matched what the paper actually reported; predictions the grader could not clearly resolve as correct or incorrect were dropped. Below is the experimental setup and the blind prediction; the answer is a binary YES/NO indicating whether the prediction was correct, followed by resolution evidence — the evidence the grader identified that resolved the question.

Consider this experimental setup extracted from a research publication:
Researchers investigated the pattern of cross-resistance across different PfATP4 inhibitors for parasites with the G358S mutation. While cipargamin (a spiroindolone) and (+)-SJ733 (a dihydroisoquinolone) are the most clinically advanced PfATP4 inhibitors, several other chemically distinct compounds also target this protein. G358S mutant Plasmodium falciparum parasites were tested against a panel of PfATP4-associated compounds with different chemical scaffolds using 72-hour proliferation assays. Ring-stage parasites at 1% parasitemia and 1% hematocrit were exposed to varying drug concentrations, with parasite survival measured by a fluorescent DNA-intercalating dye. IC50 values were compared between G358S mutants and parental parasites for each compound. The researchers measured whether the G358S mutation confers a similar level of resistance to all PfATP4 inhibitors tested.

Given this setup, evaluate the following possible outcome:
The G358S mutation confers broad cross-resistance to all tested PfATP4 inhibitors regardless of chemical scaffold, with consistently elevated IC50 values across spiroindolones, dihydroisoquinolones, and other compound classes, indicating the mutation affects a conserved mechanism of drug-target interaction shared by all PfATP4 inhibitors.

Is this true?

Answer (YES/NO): NO